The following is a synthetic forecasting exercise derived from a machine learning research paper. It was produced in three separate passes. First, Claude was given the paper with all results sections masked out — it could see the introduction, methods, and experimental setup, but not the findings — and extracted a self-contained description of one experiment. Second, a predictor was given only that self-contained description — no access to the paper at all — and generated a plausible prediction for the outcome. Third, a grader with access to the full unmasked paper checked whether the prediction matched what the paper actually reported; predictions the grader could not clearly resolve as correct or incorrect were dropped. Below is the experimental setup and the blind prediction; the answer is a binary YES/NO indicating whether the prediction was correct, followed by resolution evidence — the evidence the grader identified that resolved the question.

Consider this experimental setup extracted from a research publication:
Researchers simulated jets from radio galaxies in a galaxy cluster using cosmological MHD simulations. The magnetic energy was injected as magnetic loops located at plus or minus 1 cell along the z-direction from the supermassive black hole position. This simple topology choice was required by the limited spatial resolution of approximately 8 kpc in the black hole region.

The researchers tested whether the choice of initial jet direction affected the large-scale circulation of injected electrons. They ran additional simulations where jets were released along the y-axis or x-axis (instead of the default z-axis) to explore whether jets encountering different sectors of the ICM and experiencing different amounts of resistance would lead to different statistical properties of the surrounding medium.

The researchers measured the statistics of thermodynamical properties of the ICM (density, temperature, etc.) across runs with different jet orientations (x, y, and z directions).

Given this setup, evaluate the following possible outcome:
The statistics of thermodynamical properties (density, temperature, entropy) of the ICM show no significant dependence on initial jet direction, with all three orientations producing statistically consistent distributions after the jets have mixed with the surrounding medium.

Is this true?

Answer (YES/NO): YES